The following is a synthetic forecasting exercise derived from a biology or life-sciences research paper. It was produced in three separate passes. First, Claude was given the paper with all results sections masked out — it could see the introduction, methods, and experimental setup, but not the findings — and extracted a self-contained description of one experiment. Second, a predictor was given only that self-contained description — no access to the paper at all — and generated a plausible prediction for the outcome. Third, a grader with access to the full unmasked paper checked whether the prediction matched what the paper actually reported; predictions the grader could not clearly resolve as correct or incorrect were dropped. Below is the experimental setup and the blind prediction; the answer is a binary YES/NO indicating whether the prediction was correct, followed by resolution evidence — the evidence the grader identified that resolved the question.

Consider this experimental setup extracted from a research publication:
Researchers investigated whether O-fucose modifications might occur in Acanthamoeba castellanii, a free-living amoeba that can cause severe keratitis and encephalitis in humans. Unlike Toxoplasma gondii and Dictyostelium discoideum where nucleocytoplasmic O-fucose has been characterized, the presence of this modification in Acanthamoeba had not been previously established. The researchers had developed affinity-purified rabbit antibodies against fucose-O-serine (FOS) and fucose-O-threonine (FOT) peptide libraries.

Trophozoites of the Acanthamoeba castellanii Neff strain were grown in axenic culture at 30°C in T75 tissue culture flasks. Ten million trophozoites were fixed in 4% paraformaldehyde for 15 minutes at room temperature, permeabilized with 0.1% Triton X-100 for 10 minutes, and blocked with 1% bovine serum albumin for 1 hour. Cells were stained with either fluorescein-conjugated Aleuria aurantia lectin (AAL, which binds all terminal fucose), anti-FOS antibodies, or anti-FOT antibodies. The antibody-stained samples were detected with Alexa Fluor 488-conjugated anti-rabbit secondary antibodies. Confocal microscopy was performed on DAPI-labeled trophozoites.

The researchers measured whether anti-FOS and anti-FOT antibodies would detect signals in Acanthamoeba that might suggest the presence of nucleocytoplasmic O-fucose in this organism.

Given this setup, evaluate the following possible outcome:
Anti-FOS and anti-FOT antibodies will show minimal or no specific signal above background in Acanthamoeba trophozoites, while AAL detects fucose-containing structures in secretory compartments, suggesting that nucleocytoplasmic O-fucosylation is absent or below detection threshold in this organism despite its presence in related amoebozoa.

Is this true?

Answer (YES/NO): NO